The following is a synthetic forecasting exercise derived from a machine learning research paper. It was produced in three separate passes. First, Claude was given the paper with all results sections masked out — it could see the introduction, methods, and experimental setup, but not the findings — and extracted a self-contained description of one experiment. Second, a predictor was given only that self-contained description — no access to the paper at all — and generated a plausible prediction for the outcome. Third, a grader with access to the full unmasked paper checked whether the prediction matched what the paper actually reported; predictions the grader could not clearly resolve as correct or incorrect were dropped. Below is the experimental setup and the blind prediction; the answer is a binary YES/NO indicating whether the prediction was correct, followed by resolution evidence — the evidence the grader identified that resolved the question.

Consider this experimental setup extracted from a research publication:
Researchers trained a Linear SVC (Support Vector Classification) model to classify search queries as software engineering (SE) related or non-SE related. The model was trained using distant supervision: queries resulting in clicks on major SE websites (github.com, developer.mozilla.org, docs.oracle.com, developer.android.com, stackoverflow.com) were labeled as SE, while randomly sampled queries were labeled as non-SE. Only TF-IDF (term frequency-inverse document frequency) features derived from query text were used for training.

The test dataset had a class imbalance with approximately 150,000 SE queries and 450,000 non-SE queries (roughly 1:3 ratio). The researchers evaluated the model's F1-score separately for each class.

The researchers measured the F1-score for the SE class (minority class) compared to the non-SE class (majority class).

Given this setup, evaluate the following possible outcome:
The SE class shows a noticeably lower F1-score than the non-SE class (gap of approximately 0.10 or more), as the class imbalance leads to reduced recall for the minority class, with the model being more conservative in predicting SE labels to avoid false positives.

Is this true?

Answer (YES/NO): NO